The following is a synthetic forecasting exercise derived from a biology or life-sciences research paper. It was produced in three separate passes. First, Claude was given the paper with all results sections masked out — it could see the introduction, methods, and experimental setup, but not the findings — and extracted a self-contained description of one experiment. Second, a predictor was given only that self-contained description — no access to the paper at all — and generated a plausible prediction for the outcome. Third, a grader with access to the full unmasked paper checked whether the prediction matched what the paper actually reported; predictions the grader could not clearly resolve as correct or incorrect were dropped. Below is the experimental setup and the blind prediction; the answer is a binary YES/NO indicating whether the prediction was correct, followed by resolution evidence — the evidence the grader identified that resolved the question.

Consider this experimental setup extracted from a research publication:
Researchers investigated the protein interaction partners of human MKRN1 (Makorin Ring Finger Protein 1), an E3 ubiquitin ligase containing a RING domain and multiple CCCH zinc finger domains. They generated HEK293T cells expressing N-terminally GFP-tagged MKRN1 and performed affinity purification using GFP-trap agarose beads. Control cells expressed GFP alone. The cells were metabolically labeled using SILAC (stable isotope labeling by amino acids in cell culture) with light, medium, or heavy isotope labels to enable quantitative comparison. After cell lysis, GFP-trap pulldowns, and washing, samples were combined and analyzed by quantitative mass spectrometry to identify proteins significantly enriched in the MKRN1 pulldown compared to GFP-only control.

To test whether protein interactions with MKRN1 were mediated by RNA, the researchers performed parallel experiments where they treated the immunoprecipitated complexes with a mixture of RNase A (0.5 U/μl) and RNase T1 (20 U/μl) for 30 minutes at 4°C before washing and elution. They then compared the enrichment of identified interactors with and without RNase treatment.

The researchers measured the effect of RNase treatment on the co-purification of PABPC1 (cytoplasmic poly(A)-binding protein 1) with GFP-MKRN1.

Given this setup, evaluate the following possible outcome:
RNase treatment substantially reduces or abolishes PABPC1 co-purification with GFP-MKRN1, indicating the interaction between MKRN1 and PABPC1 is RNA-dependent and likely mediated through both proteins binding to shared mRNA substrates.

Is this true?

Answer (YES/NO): NO